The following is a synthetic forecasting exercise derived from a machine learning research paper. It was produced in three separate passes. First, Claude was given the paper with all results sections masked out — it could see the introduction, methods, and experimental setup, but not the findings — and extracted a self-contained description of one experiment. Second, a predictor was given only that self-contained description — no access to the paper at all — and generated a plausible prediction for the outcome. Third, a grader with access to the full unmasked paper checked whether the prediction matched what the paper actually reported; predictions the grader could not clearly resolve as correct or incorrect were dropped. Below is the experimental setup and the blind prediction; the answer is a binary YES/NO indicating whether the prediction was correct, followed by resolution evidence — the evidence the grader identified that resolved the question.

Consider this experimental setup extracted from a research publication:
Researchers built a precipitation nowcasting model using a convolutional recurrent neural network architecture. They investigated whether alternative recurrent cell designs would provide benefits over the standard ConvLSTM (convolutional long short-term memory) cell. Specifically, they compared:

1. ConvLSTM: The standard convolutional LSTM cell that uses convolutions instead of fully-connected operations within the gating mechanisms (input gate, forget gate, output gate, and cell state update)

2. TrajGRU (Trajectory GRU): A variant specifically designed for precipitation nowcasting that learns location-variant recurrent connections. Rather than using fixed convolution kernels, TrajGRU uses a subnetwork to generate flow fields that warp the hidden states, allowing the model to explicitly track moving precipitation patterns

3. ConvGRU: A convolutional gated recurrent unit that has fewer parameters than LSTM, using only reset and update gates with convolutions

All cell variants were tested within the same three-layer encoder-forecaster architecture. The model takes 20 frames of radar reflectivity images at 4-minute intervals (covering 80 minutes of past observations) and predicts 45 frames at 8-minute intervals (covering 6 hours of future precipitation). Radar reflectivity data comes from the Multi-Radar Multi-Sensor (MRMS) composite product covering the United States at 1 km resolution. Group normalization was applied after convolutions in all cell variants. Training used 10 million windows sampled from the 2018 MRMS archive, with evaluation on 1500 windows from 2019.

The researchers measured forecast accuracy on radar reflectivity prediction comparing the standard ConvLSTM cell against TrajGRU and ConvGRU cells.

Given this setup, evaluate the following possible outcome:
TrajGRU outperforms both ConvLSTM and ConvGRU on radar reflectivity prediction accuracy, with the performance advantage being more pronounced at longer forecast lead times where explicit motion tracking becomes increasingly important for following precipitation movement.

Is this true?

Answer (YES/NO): NO